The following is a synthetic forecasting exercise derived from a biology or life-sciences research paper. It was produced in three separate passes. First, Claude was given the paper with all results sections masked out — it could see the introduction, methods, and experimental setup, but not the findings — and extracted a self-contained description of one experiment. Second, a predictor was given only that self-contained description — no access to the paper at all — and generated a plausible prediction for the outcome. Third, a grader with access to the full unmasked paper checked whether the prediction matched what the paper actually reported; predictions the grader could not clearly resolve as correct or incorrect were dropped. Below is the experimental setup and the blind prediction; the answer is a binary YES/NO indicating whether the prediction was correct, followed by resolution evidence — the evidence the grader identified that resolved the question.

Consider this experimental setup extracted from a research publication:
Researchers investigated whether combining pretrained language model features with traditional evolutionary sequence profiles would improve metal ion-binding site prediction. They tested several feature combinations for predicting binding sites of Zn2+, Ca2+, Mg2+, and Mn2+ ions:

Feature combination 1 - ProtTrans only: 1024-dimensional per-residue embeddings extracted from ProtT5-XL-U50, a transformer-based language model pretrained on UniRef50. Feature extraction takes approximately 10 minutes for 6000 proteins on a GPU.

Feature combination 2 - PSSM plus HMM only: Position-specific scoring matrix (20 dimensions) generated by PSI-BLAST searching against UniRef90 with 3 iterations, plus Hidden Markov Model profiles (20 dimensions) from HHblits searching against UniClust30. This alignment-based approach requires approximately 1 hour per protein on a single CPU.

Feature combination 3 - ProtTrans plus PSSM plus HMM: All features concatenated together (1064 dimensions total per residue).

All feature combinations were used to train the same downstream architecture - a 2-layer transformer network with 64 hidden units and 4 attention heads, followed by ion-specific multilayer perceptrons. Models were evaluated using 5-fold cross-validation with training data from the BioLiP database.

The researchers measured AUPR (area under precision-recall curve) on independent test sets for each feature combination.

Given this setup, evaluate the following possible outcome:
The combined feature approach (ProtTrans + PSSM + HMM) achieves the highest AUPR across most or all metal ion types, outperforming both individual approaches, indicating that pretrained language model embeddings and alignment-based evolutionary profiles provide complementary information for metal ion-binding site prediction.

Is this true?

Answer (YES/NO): NO